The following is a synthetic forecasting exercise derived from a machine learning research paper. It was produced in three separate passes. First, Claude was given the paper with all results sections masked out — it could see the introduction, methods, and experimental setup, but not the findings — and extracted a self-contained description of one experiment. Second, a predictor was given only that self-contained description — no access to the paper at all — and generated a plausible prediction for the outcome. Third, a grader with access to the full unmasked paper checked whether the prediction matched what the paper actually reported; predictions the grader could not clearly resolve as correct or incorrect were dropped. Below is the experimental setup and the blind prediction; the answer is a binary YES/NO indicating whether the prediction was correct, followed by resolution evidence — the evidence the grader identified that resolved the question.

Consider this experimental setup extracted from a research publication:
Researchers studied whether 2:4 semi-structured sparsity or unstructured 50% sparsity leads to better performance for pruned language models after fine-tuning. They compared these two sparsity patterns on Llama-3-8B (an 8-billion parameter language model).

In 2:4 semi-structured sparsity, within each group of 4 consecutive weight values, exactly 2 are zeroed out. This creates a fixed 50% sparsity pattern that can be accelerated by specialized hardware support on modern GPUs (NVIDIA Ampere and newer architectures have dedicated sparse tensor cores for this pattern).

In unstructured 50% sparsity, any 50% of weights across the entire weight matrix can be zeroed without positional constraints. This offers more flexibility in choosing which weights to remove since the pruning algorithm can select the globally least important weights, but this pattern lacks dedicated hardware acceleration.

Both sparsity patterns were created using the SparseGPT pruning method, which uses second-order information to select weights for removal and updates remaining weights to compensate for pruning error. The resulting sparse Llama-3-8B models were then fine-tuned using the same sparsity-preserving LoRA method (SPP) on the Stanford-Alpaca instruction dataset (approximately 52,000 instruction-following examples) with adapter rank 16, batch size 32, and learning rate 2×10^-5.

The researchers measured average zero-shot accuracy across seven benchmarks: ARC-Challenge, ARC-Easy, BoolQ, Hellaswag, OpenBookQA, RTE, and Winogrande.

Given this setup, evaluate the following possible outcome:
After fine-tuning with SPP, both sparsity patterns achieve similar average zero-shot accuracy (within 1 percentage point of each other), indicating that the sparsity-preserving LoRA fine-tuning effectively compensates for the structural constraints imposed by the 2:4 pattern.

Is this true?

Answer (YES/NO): NO